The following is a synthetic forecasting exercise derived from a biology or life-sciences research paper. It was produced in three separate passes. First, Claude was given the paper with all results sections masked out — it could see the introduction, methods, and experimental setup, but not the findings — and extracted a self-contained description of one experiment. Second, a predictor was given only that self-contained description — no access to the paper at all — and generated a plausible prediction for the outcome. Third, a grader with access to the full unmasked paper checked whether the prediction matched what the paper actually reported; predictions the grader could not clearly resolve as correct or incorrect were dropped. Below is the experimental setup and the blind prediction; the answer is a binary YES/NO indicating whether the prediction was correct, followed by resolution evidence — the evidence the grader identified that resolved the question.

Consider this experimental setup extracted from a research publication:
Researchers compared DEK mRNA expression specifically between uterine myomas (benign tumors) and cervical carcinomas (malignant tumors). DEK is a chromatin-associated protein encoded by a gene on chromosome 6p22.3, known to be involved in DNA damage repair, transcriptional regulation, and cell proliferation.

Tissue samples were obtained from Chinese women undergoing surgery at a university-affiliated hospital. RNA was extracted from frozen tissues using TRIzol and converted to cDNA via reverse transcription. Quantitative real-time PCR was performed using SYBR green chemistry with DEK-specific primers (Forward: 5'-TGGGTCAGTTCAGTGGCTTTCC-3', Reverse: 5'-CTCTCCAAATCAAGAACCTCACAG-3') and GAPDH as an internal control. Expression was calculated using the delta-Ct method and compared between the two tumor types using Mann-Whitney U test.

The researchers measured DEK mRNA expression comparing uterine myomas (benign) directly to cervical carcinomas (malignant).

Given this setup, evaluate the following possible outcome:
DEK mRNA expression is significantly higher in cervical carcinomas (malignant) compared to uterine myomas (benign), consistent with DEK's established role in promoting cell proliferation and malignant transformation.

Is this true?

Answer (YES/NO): NO